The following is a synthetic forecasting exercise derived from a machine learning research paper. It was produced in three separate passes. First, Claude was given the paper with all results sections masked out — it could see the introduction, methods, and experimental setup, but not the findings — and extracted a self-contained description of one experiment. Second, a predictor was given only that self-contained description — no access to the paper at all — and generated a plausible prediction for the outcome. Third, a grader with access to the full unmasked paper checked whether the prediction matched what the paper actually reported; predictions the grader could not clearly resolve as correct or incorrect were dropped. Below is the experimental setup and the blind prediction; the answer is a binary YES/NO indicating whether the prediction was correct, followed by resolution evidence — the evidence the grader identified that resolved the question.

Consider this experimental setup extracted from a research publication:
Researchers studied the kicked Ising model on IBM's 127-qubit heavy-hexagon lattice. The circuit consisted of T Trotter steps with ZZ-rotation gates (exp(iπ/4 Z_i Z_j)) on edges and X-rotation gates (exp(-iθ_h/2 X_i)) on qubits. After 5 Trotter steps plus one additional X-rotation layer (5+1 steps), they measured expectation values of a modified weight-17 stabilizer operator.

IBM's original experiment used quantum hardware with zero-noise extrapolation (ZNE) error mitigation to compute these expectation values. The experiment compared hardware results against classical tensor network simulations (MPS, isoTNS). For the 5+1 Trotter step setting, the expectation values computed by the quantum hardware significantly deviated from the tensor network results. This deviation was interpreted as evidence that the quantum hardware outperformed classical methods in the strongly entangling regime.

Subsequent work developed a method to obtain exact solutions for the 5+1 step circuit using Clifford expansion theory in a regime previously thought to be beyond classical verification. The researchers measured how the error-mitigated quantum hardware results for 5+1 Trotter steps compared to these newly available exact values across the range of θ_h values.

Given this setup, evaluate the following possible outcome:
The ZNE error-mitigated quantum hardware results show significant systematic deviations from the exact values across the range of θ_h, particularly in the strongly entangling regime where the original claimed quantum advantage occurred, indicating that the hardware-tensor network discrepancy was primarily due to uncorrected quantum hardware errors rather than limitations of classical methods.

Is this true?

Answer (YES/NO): YES